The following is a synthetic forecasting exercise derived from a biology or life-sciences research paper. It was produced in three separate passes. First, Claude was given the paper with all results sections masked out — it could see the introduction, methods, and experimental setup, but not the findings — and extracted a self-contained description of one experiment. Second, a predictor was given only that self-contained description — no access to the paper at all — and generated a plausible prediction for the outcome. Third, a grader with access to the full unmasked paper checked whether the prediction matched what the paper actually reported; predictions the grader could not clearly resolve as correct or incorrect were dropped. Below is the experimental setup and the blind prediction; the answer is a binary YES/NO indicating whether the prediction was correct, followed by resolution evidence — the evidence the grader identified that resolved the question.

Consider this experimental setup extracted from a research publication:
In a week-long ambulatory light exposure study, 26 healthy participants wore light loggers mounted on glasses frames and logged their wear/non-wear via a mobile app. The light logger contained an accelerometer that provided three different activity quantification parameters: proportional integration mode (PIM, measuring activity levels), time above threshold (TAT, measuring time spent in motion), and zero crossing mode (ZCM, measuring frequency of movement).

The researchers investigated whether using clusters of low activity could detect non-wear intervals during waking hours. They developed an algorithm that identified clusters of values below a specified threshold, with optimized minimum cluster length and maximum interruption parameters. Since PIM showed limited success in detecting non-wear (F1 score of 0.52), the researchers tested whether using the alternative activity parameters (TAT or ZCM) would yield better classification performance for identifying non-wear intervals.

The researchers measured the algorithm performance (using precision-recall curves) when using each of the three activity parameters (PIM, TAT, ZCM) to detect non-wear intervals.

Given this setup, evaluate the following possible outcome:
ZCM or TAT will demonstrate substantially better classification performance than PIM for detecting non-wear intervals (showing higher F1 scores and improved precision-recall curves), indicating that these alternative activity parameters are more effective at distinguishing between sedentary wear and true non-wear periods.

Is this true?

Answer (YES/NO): NO